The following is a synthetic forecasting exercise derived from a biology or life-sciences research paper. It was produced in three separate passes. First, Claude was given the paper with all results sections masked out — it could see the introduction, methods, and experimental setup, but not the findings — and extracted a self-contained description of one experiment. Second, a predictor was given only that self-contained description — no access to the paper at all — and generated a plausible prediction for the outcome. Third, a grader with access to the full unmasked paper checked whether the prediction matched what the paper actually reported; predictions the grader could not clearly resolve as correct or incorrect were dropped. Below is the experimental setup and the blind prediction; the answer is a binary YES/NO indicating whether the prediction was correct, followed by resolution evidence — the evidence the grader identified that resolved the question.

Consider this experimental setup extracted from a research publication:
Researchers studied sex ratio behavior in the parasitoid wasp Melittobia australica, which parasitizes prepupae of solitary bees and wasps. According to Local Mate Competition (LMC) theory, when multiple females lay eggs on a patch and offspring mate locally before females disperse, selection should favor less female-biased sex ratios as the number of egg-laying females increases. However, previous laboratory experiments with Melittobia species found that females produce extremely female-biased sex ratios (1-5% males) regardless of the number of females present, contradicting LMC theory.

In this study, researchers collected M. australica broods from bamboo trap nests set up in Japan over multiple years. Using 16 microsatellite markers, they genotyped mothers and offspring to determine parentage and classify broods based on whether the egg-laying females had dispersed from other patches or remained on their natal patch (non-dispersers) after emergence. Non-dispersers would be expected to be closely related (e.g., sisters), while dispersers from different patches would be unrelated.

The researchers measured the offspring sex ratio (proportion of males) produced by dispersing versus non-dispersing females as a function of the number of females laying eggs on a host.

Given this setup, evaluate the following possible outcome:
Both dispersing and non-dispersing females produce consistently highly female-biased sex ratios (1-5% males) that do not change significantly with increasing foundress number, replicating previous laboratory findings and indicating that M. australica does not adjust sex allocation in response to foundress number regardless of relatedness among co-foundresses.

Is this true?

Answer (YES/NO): NO